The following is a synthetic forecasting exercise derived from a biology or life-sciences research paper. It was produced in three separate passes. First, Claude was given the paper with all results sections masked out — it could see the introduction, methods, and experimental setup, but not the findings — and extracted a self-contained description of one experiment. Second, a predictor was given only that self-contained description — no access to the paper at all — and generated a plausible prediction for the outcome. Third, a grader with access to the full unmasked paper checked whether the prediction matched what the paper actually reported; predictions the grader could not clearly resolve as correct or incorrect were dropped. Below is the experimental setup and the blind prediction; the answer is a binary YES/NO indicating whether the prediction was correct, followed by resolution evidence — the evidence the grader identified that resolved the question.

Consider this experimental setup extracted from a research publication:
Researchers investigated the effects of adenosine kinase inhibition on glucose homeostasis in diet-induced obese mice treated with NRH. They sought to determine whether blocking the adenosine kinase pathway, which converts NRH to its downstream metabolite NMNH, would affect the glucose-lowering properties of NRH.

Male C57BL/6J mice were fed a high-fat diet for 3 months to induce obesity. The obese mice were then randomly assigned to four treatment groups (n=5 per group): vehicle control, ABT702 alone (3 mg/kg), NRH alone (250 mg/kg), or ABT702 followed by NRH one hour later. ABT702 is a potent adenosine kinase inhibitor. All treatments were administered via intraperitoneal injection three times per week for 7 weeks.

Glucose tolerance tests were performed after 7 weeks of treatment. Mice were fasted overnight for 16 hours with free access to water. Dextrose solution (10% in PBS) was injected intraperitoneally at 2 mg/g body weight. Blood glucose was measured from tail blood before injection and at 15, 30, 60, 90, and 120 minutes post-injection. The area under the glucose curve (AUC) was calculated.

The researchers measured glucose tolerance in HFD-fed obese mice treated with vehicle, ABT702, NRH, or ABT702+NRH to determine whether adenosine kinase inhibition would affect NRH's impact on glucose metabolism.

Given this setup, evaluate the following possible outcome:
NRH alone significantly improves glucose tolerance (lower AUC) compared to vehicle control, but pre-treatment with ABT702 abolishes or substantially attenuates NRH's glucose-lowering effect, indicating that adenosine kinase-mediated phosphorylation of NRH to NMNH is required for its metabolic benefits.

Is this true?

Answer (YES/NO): YES